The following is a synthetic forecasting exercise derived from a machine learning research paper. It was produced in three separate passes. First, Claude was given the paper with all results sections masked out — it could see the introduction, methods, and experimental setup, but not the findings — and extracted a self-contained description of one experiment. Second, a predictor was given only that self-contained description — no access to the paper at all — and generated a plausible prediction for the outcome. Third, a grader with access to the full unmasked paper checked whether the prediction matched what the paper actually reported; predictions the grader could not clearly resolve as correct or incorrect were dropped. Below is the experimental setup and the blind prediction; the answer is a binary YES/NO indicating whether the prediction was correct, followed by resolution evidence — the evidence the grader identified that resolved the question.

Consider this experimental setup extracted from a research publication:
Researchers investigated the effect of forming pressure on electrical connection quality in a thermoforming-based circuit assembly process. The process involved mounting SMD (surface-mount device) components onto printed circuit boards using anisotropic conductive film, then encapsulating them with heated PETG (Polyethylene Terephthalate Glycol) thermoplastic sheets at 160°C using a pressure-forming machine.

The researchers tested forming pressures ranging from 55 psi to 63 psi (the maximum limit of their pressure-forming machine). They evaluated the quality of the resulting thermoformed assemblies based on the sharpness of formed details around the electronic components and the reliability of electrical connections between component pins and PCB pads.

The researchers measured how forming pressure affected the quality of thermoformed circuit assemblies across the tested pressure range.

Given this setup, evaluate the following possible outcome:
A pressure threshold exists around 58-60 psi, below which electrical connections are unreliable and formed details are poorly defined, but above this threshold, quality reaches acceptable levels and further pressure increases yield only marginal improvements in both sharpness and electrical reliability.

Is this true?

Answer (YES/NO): NO